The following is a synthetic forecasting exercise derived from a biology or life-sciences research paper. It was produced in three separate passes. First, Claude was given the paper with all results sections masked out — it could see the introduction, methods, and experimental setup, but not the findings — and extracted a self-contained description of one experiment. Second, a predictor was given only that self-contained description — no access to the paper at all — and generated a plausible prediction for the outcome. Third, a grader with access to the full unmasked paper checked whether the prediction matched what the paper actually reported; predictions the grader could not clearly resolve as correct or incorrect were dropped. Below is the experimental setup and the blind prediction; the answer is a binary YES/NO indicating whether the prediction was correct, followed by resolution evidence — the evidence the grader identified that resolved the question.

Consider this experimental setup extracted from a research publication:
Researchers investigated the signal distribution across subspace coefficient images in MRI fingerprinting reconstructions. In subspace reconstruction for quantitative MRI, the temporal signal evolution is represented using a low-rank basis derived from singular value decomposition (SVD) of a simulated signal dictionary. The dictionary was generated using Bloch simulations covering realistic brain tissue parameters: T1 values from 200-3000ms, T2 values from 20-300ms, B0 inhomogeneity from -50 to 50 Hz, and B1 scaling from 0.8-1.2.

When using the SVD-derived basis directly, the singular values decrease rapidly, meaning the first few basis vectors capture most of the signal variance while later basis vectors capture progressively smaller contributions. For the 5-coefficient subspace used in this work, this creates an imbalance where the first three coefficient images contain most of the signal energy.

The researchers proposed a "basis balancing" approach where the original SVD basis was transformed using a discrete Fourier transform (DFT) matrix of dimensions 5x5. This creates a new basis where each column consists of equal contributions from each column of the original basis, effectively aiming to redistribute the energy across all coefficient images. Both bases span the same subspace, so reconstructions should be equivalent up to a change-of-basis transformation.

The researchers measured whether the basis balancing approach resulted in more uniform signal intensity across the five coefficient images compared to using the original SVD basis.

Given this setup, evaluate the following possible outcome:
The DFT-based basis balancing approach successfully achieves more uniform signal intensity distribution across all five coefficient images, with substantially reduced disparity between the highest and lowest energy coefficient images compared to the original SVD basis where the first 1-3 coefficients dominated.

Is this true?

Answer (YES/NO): YES